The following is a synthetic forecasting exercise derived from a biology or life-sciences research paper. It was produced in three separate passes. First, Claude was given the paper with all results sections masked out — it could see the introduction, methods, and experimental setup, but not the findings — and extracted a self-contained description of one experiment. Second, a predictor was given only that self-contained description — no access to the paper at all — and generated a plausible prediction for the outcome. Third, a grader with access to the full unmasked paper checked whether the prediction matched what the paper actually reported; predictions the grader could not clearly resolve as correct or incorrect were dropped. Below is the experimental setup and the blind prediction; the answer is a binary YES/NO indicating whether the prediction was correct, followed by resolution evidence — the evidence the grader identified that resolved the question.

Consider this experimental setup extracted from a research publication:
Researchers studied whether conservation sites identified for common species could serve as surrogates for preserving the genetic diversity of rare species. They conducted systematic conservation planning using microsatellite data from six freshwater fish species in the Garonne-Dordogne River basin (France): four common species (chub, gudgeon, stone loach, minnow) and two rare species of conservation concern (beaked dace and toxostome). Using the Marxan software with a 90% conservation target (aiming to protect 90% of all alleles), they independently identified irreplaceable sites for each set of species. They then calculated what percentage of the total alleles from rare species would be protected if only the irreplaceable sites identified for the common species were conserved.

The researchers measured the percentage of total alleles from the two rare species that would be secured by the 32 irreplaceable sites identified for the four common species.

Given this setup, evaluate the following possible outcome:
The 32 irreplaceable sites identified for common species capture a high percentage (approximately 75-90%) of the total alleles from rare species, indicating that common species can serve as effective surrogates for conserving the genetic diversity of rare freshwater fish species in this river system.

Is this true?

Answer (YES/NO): YES